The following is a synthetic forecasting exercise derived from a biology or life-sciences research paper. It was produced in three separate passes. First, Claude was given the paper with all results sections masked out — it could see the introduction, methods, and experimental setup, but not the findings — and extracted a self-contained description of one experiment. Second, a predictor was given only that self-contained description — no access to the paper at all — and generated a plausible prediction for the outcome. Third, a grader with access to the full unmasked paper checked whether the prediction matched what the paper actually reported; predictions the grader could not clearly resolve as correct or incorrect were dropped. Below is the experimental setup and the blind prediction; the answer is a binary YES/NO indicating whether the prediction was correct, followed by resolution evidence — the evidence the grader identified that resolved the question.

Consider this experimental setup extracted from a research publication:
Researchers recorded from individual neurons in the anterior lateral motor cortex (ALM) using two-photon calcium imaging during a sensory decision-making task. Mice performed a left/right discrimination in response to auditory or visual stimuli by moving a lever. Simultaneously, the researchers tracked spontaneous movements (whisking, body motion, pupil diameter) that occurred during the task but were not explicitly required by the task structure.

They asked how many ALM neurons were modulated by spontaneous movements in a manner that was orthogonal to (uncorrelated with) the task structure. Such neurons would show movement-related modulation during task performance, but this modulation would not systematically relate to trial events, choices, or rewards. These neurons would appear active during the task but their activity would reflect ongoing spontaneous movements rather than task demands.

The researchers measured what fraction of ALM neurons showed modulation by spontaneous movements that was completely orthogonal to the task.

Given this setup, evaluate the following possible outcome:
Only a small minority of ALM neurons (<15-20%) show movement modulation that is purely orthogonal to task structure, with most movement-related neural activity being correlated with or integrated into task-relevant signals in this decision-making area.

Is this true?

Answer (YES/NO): NO